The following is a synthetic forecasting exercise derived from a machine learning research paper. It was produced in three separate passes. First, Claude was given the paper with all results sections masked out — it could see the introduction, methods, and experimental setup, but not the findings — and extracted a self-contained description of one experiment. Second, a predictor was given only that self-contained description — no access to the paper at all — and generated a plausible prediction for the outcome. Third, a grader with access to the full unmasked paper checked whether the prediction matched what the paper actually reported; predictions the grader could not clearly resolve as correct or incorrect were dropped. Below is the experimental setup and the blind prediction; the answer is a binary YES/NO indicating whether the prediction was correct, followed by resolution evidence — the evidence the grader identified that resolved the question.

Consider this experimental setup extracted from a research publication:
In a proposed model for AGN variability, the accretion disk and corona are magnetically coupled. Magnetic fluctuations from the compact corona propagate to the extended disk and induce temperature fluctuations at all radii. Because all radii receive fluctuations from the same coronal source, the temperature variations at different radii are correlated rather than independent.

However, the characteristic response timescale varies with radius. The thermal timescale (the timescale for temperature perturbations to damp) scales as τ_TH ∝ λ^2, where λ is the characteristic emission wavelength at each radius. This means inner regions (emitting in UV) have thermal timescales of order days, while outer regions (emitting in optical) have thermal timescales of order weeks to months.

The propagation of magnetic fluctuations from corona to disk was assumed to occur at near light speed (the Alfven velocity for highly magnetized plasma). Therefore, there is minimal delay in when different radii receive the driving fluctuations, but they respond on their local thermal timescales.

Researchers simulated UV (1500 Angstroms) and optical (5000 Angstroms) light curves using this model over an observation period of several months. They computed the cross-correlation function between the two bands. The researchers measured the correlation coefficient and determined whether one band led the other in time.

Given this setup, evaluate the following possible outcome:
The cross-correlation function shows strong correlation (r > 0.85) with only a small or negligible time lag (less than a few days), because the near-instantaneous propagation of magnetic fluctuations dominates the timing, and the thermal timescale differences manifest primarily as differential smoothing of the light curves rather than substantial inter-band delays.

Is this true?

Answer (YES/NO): NO